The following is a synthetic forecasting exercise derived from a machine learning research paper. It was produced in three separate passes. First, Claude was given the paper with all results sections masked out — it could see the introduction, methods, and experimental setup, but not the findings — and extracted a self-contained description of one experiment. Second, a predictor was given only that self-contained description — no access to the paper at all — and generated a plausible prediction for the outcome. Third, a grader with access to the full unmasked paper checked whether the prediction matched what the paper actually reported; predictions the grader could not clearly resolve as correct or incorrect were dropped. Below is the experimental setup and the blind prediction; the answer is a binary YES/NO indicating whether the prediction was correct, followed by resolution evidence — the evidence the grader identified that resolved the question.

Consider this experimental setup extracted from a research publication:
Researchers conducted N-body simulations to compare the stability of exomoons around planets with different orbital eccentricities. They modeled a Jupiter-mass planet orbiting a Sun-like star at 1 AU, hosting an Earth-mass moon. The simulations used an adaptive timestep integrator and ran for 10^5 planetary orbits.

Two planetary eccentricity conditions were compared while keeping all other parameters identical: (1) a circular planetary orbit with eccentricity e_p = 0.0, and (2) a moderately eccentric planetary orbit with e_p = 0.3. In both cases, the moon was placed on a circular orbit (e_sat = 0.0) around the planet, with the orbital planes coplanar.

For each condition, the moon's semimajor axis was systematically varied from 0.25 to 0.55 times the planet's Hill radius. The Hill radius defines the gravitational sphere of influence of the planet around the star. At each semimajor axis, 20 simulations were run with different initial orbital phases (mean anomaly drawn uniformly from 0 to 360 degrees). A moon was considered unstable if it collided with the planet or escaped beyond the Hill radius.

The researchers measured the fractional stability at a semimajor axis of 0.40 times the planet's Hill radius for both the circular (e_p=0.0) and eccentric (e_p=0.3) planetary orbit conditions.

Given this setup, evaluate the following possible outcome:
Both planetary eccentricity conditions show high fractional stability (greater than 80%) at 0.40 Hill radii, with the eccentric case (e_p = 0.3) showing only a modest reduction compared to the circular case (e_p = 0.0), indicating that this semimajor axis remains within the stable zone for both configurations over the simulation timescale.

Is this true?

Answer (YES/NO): NO